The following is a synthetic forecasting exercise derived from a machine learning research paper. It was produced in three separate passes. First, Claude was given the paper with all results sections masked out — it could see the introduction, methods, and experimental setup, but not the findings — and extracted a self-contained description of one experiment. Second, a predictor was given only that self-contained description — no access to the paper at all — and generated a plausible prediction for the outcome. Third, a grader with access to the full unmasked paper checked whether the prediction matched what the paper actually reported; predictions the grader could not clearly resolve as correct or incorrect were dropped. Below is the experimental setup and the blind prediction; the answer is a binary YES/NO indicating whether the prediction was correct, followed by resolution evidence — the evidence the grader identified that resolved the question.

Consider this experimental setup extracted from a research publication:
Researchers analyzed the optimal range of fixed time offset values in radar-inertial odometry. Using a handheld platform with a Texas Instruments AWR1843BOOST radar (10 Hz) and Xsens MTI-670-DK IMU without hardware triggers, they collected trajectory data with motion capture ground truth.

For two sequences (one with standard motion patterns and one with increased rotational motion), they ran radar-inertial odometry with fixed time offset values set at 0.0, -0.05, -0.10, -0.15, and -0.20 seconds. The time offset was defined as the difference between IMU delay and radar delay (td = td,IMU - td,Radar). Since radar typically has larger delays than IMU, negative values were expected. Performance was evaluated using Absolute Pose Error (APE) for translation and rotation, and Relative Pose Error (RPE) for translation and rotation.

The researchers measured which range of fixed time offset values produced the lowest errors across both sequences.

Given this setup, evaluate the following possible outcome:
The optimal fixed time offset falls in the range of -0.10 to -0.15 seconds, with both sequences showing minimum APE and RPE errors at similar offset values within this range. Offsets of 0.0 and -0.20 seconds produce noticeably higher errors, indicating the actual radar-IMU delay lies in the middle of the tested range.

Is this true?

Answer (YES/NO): YES